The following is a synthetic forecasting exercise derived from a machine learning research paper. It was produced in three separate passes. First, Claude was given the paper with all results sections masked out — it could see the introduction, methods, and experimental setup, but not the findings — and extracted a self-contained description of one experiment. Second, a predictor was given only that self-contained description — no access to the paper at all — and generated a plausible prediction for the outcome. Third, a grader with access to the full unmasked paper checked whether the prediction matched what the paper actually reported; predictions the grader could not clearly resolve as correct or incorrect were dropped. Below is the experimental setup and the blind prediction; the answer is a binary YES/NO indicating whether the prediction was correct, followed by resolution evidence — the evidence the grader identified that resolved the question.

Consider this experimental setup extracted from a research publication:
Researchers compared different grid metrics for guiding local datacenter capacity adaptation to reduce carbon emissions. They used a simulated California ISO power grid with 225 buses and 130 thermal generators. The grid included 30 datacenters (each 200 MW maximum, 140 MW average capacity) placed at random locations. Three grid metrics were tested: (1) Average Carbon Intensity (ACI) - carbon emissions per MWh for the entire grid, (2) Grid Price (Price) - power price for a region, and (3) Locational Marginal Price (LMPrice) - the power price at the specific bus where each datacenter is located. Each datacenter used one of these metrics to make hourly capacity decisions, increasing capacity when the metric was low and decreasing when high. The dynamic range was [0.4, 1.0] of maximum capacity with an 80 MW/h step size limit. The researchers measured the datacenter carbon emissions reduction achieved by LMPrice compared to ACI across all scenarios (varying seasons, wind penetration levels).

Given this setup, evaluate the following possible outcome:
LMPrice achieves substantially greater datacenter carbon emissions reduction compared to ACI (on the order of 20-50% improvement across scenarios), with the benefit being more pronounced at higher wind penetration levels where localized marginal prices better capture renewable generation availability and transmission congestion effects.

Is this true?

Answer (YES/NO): NO